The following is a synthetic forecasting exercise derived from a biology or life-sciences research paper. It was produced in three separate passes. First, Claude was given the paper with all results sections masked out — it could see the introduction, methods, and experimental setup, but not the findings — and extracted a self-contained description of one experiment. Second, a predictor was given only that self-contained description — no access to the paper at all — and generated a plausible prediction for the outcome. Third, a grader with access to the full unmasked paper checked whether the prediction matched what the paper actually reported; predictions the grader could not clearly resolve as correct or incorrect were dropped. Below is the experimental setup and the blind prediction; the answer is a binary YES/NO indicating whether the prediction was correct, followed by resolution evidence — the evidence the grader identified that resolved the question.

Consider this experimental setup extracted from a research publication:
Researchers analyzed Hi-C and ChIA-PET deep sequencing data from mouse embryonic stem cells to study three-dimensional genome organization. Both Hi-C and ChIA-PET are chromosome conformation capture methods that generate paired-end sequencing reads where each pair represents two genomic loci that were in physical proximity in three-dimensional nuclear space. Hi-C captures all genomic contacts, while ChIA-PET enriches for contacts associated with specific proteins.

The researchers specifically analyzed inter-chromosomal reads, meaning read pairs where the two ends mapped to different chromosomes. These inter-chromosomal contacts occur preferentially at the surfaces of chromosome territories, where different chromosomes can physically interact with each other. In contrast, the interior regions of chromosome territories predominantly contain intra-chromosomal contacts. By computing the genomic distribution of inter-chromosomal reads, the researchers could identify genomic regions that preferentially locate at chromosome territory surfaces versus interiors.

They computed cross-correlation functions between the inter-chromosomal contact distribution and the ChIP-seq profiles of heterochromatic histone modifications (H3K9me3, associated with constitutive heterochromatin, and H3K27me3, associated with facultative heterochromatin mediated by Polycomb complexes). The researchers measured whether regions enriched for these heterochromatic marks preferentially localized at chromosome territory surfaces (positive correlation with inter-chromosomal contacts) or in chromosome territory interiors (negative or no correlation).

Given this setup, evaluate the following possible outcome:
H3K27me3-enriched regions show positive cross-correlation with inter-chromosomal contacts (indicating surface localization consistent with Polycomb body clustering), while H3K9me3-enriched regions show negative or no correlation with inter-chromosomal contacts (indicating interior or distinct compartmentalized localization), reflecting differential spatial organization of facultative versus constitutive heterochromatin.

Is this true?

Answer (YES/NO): NO